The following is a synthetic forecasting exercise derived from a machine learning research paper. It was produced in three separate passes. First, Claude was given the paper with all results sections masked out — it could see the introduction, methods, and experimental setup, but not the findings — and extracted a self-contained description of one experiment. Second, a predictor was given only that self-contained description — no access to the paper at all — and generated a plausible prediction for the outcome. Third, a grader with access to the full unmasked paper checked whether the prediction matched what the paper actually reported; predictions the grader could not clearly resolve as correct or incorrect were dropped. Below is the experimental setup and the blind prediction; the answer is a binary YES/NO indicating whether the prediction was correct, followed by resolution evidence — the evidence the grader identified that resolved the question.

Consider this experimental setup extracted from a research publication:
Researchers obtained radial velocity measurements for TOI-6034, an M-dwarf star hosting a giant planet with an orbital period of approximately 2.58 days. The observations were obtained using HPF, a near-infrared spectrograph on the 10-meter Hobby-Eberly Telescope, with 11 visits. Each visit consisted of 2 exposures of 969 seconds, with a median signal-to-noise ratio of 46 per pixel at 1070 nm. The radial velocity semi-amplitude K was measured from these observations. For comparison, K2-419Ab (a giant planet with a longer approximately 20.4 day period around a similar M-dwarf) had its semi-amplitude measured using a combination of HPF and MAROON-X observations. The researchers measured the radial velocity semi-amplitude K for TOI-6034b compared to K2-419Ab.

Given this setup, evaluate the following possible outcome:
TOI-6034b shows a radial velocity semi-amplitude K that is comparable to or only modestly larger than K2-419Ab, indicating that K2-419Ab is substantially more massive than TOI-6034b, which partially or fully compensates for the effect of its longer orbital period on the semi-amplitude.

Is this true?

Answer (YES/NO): NO